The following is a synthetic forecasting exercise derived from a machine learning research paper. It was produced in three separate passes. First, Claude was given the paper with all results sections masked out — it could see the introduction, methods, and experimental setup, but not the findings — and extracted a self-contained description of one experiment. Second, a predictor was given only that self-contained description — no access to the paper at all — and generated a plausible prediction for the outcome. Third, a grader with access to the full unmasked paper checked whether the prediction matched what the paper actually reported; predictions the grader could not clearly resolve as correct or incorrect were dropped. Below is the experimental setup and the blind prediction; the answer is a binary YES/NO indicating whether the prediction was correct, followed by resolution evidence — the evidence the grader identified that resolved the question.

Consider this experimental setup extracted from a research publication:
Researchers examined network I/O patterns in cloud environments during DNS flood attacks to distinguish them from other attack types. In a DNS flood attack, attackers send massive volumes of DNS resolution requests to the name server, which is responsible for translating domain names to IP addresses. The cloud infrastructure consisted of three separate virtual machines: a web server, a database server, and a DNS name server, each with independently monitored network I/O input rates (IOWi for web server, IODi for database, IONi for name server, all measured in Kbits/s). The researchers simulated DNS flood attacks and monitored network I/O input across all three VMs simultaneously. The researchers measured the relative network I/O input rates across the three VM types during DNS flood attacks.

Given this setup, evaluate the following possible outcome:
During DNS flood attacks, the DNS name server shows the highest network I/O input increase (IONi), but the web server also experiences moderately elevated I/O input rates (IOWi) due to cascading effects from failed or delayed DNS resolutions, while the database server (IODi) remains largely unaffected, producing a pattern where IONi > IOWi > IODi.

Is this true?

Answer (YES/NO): NO